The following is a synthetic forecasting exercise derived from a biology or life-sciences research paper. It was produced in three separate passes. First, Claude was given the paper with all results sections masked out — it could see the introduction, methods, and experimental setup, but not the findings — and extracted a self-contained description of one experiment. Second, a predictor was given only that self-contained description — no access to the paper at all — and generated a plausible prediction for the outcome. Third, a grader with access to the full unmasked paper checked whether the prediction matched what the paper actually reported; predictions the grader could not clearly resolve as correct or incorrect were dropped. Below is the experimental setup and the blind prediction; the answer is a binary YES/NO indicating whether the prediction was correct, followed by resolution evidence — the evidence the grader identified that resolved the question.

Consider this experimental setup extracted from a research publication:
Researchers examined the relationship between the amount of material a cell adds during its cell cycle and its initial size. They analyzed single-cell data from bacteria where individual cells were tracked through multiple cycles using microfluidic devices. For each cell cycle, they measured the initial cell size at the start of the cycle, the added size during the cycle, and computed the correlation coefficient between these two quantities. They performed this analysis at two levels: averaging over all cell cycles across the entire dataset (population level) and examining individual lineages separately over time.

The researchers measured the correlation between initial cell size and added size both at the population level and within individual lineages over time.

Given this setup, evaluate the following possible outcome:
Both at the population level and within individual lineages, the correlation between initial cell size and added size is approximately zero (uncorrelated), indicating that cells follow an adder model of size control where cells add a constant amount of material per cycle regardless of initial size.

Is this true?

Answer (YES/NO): NO